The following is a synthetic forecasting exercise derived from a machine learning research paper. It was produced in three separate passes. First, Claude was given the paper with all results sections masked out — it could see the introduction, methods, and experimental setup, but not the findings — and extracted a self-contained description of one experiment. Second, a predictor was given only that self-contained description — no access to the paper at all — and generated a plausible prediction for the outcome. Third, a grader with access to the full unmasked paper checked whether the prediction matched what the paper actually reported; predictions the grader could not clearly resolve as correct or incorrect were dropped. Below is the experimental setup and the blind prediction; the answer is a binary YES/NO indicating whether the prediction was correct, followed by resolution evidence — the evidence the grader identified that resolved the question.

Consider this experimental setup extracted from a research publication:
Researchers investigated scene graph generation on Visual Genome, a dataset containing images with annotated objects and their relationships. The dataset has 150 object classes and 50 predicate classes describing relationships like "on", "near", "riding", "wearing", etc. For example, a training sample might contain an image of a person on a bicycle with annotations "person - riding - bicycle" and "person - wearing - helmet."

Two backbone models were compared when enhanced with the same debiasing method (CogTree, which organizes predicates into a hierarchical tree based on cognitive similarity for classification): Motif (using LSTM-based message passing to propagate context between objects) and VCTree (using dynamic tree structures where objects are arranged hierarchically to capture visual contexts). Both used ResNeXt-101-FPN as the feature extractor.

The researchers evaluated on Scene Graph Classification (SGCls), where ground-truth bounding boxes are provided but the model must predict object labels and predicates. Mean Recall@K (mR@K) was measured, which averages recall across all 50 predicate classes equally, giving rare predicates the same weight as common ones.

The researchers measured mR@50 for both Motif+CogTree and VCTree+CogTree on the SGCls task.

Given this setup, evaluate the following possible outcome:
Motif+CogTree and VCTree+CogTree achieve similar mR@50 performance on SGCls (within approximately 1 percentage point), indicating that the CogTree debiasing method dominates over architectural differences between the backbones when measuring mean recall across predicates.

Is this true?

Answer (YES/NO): NO